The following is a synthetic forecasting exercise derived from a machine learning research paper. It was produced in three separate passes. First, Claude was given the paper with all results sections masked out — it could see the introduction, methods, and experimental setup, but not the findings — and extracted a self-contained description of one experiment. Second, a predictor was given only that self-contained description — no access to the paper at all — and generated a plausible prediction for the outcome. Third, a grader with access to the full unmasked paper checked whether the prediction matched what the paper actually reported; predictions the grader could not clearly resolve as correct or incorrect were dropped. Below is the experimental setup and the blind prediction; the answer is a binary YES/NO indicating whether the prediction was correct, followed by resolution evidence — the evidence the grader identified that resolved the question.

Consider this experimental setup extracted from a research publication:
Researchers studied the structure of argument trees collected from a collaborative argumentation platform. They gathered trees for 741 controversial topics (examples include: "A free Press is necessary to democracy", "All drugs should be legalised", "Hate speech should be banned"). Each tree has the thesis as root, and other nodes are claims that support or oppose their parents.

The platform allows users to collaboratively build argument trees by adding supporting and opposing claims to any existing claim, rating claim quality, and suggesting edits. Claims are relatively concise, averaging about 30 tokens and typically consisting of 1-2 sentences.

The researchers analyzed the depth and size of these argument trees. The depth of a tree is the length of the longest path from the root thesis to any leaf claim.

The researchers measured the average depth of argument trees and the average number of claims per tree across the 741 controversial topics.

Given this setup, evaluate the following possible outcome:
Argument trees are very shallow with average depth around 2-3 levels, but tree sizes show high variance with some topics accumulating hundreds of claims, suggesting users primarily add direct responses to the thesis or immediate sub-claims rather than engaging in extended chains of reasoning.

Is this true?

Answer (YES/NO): NO